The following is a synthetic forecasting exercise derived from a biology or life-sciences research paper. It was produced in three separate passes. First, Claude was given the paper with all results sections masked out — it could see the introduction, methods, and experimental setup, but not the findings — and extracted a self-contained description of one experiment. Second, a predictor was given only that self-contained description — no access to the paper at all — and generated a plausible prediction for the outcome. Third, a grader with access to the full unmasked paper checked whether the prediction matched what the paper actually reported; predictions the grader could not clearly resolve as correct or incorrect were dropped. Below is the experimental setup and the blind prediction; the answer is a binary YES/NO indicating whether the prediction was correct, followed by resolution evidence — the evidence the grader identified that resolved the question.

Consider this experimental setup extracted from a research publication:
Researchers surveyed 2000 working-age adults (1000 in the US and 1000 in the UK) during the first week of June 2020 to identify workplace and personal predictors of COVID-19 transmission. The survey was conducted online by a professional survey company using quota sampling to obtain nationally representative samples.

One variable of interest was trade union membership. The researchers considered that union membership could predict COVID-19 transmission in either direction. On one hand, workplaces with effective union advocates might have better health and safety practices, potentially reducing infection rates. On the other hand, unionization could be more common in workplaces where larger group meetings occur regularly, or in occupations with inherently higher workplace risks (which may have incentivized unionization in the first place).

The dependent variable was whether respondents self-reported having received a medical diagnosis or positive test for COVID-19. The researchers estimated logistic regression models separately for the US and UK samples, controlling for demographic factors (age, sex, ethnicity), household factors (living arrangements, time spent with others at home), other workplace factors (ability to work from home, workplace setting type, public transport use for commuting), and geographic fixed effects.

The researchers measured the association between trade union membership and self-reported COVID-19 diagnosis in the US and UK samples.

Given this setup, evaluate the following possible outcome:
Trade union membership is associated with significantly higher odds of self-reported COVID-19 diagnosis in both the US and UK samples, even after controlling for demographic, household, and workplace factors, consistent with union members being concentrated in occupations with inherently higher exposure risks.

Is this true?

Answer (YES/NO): NO